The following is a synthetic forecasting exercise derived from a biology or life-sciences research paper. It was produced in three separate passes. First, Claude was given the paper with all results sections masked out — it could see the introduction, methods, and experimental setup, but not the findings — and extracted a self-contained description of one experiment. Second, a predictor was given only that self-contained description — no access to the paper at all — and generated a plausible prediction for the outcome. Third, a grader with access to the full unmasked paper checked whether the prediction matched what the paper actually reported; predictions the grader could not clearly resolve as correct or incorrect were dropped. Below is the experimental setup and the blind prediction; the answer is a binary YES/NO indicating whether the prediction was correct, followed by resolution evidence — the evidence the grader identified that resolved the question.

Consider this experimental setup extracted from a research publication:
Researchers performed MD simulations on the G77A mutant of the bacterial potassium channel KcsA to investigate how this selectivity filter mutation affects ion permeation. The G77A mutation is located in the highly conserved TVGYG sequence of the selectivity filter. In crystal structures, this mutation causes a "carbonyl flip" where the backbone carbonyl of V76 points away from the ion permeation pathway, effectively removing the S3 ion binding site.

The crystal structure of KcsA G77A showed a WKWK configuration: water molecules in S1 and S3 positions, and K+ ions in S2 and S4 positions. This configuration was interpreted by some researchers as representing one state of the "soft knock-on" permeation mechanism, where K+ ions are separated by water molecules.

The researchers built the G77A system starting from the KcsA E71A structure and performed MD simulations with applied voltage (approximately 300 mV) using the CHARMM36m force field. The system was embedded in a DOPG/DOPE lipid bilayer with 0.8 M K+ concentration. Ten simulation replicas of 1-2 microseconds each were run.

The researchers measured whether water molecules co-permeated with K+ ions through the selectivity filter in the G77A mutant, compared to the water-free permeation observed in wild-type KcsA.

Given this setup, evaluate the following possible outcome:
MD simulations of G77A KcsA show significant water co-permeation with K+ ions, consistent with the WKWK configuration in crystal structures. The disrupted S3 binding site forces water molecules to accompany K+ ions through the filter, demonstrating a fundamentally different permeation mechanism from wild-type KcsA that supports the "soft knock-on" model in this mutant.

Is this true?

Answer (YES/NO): YES